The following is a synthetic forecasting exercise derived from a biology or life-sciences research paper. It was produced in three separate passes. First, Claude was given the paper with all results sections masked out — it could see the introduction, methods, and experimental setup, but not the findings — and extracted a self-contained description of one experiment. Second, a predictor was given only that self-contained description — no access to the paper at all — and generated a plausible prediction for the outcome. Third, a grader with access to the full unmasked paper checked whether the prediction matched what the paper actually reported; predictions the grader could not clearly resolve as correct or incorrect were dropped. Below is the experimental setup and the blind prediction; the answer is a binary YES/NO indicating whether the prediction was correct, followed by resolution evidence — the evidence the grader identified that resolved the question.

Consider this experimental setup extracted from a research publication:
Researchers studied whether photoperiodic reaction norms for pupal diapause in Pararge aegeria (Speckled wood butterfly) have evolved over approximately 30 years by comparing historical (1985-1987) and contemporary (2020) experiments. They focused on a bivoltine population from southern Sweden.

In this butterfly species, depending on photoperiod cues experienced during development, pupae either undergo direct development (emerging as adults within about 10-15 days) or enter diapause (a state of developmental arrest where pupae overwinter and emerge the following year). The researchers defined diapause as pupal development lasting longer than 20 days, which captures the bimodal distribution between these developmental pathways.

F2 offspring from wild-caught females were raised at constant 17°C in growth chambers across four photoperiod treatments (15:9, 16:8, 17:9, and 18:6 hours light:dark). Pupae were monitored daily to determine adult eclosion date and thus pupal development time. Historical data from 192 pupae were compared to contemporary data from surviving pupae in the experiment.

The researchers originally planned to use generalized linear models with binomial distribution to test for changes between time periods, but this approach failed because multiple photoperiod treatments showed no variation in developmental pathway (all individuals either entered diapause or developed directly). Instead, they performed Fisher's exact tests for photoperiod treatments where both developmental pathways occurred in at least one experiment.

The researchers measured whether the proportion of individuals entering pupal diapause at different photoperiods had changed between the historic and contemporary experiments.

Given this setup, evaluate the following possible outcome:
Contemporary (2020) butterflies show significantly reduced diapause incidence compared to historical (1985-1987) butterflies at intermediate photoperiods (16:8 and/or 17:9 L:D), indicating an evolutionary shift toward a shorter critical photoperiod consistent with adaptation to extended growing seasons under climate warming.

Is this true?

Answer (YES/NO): NO